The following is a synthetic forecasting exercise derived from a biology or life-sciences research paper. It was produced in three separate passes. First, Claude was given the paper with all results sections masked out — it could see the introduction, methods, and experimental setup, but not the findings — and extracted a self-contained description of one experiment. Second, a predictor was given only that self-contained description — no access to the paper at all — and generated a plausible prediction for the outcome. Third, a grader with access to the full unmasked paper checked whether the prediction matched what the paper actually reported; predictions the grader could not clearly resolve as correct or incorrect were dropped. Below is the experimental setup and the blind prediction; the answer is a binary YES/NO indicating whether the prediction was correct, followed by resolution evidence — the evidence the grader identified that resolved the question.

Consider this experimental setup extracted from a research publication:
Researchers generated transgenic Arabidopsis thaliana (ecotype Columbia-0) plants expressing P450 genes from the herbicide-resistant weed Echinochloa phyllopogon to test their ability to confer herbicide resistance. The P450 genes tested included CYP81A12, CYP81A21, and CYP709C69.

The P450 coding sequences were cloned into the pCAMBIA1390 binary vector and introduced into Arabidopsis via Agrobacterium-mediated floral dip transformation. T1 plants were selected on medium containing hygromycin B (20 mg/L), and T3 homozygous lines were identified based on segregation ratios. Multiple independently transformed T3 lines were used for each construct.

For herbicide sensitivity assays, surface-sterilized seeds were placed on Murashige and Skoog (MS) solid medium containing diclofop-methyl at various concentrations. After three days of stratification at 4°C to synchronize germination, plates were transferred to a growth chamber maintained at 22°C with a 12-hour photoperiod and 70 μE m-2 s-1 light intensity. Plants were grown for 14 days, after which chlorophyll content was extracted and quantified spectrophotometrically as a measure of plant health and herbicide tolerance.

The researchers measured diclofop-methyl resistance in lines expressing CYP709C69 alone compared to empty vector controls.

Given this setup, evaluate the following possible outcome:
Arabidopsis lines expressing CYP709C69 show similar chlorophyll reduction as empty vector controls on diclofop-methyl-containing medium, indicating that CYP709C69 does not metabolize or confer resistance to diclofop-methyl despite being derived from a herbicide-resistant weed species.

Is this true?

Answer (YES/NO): NO